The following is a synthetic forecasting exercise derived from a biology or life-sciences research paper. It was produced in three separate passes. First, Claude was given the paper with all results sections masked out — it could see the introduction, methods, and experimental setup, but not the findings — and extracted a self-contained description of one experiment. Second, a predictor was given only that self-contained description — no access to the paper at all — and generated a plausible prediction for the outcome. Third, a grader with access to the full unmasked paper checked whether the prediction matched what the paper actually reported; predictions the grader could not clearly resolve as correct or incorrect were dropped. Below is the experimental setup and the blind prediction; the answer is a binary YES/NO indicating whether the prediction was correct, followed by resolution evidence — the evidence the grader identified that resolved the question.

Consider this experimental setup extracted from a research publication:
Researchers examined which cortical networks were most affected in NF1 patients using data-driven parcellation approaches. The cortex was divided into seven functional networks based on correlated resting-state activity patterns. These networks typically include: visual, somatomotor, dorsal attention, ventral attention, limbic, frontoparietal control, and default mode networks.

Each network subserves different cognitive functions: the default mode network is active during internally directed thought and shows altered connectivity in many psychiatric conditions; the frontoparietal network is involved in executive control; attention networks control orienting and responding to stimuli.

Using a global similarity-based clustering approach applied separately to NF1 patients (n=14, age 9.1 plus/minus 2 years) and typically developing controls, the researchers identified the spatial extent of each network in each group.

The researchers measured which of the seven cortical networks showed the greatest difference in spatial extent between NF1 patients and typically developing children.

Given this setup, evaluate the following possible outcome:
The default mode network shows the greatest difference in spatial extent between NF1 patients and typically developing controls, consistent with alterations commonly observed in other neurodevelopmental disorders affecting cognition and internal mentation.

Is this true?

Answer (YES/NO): NO